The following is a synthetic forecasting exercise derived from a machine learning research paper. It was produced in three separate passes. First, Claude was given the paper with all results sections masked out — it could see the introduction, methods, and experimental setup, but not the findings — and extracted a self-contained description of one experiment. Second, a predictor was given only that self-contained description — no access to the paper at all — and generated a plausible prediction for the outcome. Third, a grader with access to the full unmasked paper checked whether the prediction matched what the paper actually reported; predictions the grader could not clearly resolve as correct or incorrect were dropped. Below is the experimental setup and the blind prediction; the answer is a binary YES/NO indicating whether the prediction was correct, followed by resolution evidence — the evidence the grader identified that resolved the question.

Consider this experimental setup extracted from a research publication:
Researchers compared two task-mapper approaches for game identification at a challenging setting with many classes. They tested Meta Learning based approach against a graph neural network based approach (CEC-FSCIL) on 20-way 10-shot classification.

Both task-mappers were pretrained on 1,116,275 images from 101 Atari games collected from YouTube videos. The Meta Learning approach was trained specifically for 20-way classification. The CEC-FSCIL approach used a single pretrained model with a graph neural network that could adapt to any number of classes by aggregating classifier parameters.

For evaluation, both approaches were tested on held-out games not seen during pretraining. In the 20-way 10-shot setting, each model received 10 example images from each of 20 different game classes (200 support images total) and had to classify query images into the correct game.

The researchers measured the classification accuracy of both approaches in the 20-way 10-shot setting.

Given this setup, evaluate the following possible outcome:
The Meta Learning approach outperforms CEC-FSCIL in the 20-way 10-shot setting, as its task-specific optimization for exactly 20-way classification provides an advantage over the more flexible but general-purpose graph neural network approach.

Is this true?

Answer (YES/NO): NO